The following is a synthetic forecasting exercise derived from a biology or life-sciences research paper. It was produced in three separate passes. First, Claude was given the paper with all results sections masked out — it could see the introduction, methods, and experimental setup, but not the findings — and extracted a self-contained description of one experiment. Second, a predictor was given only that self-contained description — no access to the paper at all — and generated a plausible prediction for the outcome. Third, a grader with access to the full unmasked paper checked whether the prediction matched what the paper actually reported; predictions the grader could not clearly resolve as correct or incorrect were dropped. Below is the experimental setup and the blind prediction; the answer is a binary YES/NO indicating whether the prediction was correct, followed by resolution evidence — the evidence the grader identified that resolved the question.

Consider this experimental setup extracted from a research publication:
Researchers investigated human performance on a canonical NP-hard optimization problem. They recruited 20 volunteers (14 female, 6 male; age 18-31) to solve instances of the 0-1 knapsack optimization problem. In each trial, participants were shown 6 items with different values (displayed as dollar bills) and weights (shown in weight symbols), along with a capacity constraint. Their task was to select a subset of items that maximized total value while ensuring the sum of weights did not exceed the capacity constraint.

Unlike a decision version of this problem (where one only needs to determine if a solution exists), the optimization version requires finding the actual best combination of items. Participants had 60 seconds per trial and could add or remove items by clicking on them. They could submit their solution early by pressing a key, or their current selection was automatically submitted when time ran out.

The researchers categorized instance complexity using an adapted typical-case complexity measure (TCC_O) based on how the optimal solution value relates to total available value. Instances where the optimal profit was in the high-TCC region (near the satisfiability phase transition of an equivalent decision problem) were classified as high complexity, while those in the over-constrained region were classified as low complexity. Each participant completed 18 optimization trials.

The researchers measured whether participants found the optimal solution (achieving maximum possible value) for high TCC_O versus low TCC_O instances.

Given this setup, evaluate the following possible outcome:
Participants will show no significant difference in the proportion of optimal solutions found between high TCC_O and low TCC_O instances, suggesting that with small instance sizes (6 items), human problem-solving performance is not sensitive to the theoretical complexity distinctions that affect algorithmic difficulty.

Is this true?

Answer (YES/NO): NO